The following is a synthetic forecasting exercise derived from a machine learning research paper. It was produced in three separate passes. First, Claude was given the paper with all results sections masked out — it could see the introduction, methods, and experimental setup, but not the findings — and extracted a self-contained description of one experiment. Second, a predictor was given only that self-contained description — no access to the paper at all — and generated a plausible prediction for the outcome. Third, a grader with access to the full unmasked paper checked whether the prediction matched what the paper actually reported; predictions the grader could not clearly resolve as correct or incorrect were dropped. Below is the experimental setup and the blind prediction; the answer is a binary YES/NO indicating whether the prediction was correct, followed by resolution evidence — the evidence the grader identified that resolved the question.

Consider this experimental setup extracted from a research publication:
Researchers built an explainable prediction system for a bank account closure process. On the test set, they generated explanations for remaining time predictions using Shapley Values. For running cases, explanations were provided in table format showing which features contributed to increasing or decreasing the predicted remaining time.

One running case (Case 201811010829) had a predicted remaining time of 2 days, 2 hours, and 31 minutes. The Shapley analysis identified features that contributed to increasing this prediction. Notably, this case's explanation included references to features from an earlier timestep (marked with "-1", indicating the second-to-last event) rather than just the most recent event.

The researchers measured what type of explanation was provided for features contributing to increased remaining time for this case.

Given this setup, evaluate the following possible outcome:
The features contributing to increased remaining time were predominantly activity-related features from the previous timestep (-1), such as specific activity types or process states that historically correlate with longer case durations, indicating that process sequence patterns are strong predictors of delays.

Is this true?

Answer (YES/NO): NO